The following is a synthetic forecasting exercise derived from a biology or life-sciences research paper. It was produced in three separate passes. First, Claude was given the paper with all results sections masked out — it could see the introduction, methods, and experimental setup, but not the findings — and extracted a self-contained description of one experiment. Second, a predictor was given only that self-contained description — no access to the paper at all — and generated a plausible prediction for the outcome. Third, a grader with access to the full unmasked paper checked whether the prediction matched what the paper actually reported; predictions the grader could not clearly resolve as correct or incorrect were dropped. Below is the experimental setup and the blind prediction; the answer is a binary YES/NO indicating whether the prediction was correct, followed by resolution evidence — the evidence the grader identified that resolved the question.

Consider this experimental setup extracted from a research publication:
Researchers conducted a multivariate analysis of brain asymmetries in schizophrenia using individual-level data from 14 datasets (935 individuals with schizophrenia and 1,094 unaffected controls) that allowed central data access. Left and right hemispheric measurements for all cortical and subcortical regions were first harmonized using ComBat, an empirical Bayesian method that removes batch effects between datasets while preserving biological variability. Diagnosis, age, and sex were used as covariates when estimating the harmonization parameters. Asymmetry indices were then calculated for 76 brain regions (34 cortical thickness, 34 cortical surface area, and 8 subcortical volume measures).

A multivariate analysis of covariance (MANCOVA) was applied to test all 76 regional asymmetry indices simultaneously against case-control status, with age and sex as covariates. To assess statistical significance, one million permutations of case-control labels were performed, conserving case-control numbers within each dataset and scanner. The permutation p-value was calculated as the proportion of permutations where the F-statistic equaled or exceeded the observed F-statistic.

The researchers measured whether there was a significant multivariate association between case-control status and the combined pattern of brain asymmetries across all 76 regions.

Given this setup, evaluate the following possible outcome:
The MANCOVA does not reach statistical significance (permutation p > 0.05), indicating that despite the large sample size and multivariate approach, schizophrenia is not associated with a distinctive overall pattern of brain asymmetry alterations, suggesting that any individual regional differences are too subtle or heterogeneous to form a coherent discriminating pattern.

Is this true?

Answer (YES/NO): NO